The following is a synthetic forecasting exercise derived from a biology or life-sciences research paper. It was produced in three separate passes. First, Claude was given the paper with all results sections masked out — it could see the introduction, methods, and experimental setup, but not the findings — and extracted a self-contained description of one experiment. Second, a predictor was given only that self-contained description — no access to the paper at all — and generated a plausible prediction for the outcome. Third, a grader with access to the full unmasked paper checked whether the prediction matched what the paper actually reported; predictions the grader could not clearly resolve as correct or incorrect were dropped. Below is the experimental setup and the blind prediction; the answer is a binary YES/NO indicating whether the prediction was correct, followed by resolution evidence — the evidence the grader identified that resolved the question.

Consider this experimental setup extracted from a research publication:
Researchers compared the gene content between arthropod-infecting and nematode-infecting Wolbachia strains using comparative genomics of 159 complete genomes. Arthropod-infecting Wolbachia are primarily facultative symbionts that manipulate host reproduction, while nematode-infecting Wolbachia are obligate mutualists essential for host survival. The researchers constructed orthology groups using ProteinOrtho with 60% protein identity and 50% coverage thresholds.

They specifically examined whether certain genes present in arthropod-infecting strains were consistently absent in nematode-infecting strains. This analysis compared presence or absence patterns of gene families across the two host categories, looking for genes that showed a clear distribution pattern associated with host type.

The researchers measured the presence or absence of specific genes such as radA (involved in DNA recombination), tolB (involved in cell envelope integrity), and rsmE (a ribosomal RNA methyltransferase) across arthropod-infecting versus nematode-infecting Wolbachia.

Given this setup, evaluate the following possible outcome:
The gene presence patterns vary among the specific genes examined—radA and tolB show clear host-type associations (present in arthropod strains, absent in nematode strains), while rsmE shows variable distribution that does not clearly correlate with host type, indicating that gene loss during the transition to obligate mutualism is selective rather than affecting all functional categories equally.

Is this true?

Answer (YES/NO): NO